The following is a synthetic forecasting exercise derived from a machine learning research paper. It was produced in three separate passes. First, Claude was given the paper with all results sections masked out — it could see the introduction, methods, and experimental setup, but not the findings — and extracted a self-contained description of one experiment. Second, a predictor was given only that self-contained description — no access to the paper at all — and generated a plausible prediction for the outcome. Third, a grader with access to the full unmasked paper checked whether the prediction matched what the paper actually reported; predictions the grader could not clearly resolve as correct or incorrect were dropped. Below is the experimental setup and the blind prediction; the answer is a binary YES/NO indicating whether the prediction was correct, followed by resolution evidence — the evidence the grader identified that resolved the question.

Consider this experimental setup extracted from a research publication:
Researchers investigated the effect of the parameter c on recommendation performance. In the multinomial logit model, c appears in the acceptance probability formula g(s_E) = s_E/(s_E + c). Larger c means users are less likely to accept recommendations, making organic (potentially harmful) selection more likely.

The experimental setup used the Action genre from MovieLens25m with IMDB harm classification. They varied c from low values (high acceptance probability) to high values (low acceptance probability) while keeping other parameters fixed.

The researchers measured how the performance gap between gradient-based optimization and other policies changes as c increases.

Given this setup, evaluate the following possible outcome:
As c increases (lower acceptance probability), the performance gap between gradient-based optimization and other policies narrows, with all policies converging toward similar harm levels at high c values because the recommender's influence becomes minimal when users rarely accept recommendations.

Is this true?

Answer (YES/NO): NO